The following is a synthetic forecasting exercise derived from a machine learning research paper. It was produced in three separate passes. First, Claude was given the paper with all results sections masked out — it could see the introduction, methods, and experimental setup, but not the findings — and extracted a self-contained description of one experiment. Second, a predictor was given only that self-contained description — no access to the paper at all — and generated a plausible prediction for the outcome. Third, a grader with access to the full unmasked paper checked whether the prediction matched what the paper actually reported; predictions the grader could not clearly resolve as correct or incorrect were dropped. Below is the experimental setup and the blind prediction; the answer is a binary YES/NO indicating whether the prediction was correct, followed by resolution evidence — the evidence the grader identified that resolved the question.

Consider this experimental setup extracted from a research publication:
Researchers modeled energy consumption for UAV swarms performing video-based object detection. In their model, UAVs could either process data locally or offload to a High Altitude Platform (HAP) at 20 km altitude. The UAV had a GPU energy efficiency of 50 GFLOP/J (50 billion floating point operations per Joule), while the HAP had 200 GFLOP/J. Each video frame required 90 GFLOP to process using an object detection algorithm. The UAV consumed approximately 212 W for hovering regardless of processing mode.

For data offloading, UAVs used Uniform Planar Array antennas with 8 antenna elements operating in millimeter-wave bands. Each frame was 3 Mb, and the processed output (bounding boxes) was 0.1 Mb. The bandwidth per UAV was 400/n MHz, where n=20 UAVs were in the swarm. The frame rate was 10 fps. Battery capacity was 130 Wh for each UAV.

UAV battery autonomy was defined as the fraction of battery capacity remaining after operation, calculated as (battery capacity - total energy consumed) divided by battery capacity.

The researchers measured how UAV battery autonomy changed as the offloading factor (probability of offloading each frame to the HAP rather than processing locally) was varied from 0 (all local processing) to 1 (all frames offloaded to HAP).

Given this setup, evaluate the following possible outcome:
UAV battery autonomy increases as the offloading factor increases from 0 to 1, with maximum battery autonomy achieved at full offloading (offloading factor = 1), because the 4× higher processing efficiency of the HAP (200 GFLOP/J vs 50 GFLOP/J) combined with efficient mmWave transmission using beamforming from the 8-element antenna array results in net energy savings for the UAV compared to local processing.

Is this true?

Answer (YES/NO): YES